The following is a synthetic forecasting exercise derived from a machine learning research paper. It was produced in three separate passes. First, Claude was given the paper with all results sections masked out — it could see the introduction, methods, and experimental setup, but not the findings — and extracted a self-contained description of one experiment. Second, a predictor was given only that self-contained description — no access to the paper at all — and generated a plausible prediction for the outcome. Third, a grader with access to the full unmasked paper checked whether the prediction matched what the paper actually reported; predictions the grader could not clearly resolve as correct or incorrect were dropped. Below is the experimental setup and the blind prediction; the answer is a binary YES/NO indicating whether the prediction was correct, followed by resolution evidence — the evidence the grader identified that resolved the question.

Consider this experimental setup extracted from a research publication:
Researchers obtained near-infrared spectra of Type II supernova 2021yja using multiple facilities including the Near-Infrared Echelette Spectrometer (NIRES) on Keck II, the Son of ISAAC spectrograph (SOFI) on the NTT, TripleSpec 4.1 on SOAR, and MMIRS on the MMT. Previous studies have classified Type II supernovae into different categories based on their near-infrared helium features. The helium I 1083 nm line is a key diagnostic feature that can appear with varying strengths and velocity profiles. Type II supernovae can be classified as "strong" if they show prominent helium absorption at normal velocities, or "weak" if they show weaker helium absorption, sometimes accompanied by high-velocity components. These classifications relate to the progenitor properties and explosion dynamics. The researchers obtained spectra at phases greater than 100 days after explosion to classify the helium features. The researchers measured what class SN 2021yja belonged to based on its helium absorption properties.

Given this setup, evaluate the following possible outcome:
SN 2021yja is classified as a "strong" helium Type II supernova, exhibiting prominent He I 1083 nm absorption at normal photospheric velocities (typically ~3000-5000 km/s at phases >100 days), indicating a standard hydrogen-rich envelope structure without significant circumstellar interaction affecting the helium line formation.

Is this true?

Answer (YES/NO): NO